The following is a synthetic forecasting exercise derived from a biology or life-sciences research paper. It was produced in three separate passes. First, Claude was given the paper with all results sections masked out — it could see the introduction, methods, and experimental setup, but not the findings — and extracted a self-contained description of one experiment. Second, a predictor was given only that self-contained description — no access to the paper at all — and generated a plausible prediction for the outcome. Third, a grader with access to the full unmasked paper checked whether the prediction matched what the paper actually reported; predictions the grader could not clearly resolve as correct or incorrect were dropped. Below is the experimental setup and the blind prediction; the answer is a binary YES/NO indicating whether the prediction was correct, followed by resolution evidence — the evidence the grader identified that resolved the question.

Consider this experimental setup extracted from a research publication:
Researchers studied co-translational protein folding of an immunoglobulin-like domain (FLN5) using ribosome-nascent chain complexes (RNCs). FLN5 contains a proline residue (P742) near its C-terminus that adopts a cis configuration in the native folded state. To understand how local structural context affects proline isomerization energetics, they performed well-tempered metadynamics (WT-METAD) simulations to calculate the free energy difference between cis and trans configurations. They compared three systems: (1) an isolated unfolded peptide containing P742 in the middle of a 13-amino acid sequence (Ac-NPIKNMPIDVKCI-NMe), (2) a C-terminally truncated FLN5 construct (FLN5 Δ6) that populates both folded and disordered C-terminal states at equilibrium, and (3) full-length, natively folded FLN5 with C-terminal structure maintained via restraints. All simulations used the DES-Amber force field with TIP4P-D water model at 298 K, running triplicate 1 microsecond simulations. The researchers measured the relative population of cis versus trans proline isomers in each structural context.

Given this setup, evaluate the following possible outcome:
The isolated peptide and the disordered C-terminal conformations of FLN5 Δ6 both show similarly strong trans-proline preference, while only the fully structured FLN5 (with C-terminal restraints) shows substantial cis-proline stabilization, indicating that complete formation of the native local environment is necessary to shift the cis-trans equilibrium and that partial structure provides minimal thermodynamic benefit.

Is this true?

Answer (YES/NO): NO